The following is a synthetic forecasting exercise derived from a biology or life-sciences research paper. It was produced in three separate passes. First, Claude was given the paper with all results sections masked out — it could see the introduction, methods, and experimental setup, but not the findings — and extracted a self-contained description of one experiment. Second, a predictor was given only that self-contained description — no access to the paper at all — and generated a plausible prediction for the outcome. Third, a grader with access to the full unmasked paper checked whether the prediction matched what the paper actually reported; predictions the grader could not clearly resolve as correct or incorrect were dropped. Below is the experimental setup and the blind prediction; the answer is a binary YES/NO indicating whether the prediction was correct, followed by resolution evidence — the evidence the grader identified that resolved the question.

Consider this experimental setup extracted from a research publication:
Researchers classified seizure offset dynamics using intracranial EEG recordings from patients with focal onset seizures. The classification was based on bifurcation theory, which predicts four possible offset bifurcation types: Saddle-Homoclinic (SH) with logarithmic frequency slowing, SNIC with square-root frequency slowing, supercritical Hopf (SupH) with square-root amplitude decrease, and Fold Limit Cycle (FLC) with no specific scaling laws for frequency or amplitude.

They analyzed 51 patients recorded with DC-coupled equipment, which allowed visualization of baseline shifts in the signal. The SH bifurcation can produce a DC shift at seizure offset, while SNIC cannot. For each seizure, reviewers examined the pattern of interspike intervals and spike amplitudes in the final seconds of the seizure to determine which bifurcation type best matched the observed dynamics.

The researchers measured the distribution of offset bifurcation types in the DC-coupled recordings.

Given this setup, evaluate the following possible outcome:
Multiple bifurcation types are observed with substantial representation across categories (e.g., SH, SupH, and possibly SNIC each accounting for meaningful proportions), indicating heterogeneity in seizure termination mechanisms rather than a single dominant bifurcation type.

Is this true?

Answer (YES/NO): NO